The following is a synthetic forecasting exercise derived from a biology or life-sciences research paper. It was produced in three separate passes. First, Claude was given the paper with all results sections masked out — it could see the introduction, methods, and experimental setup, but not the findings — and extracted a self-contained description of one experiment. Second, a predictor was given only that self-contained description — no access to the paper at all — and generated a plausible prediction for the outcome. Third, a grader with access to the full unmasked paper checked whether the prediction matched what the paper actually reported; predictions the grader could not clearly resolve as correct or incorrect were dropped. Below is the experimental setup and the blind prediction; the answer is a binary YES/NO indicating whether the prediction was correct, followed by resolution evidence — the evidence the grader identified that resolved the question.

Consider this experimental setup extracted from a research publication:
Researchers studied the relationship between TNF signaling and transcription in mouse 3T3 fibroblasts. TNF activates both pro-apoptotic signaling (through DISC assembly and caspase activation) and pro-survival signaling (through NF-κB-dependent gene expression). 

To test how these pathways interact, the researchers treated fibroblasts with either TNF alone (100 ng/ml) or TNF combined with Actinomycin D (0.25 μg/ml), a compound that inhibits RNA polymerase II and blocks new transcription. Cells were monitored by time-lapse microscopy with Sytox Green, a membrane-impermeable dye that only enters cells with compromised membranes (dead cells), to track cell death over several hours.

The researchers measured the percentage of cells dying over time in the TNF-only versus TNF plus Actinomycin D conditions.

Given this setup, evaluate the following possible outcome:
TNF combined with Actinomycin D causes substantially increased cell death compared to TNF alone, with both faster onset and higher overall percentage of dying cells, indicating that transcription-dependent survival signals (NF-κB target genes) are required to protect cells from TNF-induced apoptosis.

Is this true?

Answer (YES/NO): YES